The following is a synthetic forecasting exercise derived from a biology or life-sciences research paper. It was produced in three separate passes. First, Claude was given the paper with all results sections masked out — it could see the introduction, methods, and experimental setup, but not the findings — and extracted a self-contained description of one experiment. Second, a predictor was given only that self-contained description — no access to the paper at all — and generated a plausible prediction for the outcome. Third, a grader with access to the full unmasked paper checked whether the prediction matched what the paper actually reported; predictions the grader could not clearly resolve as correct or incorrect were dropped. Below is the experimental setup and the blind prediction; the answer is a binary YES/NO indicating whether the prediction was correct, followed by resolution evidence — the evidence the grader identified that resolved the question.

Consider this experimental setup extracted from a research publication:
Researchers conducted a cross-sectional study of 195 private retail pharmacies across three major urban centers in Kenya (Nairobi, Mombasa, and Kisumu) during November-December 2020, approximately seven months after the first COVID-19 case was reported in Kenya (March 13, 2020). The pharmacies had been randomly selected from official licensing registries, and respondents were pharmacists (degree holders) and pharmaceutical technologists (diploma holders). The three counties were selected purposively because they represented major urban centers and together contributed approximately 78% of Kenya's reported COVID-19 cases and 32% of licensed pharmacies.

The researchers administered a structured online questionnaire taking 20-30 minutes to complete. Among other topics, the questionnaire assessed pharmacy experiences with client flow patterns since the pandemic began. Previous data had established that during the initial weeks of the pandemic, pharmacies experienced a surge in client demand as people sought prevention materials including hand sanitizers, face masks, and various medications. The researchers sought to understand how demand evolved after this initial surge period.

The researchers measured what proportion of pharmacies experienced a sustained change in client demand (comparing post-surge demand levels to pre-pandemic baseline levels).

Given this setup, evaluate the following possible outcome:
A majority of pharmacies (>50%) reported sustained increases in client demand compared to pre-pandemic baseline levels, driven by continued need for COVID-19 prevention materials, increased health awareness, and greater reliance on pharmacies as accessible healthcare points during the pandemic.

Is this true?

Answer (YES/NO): NO